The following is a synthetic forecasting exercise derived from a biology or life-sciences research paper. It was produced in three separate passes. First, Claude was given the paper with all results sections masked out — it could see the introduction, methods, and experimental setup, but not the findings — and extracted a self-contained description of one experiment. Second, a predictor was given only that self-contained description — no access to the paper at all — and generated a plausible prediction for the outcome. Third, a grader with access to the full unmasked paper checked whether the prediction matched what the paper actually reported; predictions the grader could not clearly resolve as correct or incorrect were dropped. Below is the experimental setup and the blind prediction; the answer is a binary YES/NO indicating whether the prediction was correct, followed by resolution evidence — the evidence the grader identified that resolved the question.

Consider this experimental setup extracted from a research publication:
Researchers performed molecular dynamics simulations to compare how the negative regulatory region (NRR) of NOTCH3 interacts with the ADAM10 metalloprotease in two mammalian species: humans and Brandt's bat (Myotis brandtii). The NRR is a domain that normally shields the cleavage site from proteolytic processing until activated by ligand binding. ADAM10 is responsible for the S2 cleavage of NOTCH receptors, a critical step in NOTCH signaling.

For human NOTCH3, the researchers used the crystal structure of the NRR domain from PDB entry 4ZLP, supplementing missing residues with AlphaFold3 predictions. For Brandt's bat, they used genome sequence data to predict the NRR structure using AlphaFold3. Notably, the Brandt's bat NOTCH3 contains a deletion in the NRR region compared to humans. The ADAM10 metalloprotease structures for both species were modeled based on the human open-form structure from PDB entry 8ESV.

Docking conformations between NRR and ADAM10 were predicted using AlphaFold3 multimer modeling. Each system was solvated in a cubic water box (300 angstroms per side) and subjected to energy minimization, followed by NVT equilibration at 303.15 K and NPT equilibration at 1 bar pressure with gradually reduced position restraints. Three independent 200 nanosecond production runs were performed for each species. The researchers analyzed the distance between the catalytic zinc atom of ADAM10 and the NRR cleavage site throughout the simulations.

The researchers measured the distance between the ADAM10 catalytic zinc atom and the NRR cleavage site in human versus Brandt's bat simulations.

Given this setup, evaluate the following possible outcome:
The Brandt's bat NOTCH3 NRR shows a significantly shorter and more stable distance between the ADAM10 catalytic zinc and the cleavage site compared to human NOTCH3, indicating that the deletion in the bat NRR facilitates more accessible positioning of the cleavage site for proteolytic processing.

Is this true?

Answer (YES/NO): NO